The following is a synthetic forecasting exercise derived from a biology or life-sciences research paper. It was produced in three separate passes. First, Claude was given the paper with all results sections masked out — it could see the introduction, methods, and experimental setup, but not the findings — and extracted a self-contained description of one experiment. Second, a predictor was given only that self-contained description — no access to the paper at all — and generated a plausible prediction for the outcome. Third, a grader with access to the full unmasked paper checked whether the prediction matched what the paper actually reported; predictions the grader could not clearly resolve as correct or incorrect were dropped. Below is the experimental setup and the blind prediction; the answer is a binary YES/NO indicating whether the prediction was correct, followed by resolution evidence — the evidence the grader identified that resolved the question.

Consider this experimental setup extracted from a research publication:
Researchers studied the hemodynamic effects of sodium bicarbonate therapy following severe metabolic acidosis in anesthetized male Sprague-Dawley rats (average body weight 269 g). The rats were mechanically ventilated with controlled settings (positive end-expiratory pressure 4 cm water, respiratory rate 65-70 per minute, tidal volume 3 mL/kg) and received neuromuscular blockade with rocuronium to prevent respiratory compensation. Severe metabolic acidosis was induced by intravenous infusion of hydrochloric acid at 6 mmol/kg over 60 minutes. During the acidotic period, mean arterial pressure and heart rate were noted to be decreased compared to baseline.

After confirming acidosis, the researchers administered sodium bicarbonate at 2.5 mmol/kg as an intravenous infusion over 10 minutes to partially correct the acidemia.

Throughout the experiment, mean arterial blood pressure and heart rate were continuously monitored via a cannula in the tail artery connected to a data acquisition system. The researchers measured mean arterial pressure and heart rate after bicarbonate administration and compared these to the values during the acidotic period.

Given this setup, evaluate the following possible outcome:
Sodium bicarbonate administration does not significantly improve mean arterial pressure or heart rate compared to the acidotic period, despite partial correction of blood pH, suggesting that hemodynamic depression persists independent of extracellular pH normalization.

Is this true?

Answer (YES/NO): YES